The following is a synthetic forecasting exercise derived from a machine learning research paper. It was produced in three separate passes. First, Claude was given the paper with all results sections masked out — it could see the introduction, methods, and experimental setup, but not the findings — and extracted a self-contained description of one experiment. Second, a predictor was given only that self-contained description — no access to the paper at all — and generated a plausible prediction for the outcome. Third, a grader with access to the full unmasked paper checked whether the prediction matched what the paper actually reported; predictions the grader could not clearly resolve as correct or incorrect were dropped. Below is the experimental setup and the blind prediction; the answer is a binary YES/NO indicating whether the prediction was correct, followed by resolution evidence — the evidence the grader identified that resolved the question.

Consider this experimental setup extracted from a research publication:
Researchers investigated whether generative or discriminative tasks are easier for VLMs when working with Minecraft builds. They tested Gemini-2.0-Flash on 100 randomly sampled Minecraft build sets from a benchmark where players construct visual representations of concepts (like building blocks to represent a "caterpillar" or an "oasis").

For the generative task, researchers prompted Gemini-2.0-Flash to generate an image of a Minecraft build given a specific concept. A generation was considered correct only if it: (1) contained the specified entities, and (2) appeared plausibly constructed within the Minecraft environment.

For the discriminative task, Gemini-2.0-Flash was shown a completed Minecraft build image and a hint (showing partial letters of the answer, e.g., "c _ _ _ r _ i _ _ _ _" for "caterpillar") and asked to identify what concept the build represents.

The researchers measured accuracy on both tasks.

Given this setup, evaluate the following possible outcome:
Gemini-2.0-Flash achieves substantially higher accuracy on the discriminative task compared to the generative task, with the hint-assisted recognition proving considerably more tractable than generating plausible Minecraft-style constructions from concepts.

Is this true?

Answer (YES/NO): NO